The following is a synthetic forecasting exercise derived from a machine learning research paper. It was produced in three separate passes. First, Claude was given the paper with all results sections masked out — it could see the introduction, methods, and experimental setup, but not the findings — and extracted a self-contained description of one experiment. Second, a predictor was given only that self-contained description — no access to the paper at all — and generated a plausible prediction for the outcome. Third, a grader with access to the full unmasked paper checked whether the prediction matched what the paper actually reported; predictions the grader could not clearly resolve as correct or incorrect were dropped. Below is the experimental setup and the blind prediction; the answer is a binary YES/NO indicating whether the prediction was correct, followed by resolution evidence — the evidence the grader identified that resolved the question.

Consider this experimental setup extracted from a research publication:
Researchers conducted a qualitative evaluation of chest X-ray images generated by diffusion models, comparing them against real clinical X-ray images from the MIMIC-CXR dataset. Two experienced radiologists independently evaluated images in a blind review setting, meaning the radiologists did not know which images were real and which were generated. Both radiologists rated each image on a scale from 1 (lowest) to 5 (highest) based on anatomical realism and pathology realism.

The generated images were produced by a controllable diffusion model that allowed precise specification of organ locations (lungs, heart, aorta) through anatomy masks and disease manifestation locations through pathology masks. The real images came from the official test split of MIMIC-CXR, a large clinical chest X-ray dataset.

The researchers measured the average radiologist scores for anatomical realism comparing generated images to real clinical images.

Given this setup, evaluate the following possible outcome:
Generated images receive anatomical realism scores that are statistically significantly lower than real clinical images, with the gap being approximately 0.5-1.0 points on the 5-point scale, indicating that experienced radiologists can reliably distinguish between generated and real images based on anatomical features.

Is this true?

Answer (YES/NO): NO